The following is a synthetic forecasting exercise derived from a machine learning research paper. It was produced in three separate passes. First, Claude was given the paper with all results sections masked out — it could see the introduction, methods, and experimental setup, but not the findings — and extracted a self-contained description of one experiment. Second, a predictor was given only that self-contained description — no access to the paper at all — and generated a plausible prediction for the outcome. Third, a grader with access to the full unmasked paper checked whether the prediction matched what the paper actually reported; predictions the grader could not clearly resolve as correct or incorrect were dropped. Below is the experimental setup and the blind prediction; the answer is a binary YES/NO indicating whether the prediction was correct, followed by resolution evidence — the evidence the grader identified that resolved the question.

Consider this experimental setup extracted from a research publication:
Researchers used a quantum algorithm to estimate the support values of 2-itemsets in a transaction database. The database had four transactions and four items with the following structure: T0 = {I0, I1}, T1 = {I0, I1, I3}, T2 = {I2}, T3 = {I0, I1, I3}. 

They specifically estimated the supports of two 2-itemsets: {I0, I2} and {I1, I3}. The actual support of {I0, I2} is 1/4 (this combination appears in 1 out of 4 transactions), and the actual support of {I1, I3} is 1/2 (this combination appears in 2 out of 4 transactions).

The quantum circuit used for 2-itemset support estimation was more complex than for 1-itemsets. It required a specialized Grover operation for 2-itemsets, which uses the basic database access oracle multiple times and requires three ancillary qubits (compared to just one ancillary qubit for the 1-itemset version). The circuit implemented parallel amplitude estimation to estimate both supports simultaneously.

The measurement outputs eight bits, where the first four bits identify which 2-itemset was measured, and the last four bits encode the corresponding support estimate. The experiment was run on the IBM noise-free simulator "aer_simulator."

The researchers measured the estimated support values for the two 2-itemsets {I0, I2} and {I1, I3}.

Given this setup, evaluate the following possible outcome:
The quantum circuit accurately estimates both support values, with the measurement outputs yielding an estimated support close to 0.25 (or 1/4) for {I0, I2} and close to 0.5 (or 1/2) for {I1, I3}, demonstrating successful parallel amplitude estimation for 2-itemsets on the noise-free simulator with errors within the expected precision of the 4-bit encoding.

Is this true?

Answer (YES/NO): NO